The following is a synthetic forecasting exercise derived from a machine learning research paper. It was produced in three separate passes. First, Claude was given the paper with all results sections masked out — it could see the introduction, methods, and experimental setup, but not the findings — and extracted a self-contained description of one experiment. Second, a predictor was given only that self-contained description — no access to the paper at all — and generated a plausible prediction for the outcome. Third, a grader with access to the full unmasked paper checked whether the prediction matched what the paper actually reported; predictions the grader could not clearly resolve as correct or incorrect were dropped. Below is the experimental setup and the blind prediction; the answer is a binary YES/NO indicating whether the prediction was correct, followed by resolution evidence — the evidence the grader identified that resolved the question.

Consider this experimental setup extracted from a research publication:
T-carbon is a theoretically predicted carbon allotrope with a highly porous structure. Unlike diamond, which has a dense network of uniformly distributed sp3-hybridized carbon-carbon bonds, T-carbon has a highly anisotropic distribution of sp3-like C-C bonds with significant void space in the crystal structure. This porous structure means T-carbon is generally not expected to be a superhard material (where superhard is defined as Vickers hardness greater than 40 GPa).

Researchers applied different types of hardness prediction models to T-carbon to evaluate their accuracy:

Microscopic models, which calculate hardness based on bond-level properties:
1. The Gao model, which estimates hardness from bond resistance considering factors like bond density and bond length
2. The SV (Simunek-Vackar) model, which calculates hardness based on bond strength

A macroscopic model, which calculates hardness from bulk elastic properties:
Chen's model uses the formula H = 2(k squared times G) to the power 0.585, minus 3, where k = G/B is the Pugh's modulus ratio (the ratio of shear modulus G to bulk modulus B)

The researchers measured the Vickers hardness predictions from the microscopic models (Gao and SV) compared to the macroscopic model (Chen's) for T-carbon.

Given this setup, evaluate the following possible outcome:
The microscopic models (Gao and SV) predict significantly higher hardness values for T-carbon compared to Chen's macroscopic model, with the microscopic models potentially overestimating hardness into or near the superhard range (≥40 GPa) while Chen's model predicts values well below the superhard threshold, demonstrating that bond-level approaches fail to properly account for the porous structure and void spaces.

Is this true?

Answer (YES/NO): YES